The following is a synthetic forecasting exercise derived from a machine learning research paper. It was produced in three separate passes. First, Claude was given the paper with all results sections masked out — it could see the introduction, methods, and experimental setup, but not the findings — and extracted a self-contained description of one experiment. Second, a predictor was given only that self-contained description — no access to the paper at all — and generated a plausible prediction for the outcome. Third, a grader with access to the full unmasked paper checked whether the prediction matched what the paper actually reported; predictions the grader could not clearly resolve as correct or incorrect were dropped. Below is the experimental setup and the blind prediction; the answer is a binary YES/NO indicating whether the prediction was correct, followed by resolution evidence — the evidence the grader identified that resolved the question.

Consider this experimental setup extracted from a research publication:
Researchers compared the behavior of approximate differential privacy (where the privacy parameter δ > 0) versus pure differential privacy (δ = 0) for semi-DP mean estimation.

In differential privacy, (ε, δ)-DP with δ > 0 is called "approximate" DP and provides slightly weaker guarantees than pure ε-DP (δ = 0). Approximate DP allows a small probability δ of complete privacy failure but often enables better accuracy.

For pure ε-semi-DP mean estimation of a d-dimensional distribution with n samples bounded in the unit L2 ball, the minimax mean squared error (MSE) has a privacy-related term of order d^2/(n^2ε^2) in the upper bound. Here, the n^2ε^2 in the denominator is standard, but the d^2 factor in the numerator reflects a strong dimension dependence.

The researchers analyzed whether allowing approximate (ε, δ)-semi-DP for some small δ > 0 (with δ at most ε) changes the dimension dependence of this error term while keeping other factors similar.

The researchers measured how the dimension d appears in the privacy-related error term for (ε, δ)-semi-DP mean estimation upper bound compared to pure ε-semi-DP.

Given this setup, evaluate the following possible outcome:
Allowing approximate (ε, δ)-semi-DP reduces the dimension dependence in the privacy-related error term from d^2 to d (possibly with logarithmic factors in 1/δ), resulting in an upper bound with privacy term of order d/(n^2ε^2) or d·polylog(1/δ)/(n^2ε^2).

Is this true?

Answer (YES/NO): YES